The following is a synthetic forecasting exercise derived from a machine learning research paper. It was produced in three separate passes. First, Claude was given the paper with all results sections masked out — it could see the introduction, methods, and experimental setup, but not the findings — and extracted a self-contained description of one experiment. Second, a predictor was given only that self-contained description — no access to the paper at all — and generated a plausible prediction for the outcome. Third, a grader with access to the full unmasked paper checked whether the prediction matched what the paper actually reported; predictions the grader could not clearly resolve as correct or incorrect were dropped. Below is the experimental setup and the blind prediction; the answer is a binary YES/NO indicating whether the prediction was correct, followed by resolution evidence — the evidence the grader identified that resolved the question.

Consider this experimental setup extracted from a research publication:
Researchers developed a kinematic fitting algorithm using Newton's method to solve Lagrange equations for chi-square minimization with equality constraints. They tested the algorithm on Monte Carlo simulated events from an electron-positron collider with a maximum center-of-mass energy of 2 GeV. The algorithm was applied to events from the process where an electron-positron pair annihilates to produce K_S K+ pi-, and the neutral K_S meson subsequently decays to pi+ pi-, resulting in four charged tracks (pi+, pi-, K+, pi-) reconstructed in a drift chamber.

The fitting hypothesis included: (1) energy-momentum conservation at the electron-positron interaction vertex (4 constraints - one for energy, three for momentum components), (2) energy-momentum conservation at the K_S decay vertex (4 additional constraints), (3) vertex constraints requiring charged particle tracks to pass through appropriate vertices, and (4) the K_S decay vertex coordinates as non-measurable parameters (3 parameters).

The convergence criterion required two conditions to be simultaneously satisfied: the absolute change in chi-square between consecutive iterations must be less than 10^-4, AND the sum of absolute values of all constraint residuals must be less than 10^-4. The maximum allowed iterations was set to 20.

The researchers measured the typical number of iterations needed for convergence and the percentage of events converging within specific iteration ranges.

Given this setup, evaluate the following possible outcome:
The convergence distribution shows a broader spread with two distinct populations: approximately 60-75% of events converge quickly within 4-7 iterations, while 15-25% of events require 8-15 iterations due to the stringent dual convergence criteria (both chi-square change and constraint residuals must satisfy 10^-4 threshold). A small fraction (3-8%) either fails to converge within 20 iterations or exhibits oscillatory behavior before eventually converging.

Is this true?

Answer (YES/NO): NO